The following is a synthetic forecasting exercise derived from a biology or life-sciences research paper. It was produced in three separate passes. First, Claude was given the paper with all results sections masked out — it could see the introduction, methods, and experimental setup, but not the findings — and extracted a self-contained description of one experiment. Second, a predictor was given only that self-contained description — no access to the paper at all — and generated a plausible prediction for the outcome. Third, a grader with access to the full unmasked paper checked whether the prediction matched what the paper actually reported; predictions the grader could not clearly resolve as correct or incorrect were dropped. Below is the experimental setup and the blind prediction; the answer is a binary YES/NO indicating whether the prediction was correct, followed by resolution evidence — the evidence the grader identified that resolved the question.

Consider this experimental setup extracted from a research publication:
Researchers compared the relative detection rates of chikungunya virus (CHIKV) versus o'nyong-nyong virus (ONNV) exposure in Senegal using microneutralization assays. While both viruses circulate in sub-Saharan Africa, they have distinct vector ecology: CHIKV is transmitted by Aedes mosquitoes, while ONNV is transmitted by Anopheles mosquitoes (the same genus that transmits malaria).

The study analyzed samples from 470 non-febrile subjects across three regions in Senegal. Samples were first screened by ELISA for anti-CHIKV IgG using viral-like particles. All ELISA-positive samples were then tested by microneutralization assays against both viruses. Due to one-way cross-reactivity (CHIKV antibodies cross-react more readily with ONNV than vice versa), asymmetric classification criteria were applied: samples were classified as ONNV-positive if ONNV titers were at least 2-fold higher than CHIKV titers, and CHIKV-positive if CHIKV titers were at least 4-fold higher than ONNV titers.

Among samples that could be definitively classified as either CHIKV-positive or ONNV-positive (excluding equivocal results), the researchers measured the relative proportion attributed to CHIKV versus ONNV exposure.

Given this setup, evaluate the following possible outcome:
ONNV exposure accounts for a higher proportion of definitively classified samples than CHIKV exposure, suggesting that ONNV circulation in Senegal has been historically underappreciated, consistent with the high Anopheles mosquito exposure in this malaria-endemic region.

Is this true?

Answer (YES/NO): YES